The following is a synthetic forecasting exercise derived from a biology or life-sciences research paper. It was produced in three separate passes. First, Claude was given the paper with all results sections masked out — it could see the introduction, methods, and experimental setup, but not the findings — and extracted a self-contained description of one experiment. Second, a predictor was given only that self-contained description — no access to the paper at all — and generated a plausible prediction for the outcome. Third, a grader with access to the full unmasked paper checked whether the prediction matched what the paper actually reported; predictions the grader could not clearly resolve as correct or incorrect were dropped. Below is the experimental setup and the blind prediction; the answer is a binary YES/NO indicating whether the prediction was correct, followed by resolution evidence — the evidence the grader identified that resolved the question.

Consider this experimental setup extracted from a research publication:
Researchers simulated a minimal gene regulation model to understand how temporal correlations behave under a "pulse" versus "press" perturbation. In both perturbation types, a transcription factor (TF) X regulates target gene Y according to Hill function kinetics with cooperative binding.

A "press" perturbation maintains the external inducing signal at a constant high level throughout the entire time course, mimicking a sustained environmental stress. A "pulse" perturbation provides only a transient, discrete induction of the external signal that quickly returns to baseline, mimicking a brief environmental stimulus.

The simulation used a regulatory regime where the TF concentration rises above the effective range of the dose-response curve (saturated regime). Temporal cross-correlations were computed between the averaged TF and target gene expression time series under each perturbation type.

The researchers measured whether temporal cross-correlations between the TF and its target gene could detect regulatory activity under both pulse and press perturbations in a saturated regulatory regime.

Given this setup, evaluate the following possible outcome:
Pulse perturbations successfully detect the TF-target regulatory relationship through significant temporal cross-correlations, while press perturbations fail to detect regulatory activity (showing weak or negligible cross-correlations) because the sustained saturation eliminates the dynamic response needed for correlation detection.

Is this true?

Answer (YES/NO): NO